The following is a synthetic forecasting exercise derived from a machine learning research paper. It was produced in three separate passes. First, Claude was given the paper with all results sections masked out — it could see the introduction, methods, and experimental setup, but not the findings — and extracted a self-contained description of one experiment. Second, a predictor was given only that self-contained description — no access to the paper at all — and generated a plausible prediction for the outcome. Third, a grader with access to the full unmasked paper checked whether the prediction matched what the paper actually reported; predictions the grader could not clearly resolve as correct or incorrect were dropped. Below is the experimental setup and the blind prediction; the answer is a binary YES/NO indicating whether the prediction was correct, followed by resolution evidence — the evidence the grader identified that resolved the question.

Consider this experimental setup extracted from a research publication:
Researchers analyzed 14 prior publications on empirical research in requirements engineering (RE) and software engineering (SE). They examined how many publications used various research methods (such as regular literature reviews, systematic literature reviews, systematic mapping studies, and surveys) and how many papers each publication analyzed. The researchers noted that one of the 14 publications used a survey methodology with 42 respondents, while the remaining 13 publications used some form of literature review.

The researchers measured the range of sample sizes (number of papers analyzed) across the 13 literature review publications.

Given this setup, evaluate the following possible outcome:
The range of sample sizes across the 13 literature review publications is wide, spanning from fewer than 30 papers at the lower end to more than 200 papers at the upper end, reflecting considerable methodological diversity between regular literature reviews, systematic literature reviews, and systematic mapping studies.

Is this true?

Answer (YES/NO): YES